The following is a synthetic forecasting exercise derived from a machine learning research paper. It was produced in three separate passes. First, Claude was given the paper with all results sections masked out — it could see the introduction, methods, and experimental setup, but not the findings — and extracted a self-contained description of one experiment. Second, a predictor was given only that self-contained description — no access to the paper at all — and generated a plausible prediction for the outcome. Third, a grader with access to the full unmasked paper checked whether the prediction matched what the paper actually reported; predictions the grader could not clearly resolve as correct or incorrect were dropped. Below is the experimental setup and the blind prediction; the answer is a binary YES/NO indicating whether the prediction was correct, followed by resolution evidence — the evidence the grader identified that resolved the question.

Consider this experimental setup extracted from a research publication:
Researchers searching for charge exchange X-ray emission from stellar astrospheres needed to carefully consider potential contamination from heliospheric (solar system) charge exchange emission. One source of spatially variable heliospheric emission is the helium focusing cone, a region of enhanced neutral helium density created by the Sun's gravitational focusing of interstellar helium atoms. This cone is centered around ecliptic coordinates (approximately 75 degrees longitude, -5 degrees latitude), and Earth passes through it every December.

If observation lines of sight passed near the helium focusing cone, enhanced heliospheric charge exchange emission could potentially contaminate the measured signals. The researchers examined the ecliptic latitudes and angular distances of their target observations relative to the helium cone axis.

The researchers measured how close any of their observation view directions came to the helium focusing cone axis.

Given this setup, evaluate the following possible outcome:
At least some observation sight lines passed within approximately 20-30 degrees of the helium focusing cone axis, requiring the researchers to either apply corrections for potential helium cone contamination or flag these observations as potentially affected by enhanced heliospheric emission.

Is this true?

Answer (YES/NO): NO